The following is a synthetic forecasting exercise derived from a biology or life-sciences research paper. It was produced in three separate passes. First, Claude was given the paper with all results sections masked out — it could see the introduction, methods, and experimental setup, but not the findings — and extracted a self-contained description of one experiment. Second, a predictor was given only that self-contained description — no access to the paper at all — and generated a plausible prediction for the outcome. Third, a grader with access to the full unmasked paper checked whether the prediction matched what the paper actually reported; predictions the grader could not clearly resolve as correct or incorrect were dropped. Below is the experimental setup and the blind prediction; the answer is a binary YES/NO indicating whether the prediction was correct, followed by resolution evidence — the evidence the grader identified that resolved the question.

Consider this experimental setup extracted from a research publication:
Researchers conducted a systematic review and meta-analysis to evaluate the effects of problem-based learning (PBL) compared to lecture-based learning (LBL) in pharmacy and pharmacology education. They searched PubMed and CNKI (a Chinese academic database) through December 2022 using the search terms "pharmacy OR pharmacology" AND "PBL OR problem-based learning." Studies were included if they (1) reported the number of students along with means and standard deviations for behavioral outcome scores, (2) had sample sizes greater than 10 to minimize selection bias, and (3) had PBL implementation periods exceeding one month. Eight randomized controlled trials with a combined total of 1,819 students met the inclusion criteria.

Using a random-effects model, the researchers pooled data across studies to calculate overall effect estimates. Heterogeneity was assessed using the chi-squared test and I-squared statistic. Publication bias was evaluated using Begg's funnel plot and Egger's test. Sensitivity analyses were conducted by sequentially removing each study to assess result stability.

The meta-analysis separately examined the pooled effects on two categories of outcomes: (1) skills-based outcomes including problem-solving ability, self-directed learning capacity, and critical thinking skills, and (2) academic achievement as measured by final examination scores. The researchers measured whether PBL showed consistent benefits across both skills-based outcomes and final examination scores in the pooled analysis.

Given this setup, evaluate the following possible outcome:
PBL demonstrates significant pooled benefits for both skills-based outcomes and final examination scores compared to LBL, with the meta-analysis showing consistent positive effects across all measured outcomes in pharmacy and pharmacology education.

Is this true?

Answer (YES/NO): NO